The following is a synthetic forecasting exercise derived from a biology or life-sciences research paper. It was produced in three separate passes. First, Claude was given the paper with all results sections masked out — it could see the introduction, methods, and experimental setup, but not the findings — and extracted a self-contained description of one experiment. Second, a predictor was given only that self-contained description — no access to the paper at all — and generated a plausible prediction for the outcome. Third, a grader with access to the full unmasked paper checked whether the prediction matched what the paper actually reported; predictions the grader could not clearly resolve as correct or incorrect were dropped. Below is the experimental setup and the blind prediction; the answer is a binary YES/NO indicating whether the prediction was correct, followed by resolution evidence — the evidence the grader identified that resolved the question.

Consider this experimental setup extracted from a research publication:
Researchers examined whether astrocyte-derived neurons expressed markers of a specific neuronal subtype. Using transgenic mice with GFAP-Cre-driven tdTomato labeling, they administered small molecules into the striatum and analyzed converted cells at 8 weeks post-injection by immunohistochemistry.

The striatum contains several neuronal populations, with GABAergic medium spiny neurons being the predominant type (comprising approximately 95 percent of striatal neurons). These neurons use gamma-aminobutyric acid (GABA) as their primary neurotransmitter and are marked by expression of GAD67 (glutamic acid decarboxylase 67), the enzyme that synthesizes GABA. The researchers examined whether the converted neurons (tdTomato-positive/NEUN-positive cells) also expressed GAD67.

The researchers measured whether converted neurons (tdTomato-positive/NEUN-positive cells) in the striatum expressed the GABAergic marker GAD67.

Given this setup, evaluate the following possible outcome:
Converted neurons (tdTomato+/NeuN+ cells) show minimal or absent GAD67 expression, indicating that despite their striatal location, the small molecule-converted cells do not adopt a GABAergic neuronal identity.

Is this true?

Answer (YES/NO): NO